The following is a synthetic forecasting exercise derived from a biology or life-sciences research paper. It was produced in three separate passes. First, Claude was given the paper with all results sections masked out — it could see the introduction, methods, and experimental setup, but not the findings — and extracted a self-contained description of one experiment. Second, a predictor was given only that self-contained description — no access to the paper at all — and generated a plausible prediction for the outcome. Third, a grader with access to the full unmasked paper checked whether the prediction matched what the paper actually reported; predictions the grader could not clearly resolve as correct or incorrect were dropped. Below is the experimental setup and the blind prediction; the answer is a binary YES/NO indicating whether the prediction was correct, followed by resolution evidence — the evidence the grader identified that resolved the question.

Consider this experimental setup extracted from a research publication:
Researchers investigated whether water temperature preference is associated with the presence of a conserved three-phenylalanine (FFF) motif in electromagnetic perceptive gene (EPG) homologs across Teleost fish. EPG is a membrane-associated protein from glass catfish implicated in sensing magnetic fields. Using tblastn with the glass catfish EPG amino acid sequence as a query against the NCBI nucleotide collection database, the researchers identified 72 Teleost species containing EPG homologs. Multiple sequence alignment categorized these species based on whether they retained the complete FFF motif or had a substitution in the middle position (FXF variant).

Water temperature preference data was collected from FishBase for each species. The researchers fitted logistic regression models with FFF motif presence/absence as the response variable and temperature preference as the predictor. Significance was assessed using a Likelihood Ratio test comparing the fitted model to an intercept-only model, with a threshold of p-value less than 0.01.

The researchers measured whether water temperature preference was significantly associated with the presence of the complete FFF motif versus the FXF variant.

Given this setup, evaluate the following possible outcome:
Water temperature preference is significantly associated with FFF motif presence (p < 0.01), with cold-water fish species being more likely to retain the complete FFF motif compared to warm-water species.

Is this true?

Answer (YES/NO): NO